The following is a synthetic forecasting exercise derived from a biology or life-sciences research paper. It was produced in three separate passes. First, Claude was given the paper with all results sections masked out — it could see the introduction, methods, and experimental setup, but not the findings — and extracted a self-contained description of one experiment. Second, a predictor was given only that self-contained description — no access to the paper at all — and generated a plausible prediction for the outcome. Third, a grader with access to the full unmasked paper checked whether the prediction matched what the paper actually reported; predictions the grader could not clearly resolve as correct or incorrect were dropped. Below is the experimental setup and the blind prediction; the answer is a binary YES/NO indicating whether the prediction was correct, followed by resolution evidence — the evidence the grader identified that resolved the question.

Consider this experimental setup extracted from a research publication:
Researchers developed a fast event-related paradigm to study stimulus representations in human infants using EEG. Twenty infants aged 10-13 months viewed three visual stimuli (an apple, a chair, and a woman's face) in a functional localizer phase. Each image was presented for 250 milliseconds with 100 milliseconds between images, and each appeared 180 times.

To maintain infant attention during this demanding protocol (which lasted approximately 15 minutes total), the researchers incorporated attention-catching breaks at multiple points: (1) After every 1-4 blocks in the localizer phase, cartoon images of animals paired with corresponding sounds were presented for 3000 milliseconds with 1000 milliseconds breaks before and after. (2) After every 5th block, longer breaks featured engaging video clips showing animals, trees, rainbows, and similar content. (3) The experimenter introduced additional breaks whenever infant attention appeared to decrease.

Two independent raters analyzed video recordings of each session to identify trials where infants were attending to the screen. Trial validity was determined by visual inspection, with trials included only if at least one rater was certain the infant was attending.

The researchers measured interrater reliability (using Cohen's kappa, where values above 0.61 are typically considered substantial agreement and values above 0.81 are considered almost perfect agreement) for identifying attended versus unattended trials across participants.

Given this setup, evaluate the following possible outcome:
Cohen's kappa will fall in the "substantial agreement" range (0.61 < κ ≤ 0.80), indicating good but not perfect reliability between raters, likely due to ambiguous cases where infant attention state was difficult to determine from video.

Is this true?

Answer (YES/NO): YES